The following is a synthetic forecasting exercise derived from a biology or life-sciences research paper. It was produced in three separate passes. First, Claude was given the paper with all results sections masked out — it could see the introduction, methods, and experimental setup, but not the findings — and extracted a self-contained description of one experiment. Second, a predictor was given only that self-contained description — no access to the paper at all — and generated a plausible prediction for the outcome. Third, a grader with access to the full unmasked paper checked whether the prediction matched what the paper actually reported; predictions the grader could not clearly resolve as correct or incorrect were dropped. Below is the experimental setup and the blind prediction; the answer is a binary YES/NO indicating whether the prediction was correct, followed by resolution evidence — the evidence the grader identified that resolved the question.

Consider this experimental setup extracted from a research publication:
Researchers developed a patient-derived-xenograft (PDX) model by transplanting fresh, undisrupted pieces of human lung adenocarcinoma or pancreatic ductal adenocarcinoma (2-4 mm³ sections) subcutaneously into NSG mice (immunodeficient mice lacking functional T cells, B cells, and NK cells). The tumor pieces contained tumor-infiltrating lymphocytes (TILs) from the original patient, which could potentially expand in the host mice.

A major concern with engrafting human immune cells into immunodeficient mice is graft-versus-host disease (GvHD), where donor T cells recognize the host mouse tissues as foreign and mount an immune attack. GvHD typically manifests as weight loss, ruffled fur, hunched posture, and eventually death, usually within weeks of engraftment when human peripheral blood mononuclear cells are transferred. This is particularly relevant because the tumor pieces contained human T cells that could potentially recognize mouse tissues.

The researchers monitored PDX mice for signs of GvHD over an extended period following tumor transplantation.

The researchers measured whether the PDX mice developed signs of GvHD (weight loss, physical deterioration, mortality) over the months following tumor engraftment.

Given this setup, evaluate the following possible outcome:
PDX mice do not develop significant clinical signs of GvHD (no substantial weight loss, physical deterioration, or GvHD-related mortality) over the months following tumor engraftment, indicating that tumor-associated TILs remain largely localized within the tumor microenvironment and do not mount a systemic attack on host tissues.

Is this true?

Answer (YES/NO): NO